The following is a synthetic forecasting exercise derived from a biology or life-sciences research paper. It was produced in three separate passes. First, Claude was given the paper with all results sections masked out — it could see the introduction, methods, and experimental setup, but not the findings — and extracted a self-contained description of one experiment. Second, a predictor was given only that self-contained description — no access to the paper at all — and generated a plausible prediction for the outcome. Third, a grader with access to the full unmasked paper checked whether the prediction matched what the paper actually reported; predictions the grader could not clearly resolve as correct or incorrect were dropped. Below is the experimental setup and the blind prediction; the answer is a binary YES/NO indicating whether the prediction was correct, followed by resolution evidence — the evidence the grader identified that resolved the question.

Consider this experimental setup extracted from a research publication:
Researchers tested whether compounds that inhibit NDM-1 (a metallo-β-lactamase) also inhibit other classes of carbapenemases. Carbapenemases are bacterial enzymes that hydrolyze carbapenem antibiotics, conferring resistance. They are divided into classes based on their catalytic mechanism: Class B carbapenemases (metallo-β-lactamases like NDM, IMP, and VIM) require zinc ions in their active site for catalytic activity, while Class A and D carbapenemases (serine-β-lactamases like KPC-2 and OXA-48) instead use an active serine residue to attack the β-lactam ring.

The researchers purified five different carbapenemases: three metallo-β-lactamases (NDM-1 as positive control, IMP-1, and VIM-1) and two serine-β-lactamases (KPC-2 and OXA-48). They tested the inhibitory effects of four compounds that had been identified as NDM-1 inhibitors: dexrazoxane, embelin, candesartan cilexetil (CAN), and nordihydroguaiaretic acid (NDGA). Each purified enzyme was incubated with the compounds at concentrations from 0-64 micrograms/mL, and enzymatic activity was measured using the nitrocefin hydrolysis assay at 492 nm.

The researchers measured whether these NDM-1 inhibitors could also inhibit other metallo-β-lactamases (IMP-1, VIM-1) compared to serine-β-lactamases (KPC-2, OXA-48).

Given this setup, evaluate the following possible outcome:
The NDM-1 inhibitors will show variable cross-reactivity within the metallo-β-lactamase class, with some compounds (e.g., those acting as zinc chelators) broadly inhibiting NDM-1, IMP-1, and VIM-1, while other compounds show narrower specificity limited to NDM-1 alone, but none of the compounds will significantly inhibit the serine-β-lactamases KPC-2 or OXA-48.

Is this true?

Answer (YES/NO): NO